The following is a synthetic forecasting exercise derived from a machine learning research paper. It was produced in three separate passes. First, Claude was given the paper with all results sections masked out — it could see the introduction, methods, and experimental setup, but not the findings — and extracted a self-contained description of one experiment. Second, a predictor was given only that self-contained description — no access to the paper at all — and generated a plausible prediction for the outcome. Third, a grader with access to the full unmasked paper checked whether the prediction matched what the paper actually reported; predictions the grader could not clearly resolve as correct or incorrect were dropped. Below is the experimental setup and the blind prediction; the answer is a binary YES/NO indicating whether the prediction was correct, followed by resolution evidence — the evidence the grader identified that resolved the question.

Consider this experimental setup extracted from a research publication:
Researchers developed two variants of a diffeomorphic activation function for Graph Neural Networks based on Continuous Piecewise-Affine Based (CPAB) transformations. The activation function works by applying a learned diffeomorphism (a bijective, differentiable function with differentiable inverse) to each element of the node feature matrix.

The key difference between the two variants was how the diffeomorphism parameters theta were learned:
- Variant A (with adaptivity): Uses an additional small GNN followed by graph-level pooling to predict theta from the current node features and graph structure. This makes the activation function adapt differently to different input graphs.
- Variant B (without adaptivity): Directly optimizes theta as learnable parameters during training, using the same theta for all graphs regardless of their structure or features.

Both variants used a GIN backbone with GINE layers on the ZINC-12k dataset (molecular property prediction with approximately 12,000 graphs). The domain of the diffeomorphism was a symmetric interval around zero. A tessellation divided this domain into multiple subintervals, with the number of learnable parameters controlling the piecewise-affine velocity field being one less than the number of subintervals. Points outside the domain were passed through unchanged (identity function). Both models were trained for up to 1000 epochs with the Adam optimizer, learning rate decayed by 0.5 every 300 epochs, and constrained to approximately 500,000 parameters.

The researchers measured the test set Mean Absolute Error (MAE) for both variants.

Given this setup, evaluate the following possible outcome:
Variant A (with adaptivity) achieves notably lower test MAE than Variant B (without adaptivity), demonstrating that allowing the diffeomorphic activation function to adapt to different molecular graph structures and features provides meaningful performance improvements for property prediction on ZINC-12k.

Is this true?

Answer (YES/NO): YES